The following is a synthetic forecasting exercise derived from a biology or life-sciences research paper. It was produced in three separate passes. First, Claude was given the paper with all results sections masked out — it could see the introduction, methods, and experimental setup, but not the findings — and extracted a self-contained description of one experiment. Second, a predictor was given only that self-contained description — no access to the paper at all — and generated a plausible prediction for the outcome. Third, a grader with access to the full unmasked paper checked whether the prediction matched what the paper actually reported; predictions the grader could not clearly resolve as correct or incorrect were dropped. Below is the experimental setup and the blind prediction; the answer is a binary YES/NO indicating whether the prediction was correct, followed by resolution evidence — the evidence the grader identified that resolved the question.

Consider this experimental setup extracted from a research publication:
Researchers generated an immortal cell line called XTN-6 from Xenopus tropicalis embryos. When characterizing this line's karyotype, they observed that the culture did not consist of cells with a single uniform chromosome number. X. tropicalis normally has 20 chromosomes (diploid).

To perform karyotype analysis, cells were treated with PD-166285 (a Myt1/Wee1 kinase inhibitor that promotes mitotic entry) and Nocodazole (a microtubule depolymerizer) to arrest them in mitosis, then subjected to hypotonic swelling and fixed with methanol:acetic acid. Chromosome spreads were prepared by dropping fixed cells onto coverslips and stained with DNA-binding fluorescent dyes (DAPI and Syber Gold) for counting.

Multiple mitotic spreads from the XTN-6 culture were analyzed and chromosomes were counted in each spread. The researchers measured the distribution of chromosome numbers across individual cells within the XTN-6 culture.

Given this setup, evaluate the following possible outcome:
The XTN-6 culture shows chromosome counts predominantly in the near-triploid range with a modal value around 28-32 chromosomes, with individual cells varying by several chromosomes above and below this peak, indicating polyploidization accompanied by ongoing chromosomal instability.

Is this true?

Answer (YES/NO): NO